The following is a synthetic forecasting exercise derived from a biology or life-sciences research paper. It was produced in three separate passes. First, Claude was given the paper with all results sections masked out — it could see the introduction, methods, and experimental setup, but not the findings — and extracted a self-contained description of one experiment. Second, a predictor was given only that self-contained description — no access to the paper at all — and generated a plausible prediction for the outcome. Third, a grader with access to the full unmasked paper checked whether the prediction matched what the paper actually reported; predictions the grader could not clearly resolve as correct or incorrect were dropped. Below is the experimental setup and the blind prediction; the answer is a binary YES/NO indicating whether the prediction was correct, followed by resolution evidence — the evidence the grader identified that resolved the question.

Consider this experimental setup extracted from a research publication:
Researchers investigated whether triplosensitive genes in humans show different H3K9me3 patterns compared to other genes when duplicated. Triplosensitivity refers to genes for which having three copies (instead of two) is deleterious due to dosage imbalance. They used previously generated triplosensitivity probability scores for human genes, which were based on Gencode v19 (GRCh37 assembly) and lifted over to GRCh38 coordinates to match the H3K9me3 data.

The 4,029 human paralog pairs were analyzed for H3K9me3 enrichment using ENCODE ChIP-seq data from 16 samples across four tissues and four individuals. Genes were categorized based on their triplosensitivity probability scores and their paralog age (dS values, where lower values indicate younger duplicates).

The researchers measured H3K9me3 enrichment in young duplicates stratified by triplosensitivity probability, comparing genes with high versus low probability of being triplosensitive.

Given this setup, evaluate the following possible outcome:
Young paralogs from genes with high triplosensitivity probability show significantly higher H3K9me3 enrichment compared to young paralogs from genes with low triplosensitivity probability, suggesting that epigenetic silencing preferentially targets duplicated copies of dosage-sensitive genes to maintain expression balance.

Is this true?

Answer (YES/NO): NO